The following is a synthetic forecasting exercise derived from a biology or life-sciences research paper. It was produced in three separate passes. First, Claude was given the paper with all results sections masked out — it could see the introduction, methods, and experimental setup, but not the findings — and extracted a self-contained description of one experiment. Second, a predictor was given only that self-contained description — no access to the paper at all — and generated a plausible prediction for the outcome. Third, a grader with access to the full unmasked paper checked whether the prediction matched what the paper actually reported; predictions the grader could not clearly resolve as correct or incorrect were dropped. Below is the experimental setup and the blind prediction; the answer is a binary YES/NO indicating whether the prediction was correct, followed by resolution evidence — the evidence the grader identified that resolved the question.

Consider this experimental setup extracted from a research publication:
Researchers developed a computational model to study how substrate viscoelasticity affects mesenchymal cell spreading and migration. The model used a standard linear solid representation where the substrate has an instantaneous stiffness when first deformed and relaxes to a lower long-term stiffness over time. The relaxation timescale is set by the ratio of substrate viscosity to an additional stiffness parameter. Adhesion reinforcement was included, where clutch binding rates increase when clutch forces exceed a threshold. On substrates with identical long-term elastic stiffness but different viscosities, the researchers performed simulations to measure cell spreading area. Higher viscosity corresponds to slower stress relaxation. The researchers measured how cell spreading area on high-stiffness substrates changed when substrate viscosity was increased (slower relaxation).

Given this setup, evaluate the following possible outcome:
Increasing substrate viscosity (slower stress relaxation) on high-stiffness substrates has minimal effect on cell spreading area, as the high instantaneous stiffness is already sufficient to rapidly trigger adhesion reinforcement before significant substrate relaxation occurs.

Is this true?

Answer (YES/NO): NO